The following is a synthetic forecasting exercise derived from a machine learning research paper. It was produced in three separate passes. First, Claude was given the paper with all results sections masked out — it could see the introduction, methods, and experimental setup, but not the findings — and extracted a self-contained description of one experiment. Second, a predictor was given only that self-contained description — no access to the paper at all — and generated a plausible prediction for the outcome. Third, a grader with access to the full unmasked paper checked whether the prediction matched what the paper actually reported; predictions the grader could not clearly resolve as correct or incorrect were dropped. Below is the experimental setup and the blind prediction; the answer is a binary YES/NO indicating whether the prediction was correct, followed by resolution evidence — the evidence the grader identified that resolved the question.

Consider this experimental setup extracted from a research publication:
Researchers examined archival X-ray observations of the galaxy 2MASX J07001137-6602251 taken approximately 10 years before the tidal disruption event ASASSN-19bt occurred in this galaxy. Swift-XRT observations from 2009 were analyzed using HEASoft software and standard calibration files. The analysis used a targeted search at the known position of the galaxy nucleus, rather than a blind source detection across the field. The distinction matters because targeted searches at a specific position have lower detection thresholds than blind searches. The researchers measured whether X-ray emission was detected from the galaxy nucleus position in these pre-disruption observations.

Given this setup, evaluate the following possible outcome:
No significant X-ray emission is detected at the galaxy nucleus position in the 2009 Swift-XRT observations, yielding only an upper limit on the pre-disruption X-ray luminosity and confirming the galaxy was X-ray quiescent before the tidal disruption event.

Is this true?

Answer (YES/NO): NO